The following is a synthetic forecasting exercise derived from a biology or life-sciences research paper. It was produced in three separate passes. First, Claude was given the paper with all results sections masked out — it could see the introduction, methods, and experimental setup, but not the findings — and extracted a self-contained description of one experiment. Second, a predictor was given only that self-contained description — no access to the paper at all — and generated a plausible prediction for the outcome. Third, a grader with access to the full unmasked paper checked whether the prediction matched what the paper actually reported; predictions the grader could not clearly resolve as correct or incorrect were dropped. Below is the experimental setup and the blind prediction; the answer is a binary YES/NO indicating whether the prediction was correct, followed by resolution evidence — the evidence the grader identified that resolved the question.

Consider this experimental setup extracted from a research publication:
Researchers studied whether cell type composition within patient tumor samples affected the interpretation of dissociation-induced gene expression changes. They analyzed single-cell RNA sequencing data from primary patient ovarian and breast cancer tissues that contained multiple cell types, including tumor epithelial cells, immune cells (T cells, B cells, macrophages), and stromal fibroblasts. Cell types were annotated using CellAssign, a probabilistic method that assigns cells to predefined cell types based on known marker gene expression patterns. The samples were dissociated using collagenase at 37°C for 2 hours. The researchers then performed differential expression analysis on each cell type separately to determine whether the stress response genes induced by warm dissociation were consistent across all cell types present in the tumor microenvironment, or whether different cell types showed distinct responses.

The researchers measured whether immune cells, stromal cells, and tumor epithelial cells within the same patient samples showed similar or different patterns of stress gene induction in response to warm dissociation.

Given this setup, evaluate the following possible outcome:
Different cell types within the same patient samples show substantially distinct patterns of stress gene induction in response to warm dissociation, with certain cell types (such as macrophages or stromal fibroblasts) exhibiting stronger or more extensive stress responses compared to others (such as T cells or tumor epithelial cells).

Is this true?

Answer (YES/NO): NO